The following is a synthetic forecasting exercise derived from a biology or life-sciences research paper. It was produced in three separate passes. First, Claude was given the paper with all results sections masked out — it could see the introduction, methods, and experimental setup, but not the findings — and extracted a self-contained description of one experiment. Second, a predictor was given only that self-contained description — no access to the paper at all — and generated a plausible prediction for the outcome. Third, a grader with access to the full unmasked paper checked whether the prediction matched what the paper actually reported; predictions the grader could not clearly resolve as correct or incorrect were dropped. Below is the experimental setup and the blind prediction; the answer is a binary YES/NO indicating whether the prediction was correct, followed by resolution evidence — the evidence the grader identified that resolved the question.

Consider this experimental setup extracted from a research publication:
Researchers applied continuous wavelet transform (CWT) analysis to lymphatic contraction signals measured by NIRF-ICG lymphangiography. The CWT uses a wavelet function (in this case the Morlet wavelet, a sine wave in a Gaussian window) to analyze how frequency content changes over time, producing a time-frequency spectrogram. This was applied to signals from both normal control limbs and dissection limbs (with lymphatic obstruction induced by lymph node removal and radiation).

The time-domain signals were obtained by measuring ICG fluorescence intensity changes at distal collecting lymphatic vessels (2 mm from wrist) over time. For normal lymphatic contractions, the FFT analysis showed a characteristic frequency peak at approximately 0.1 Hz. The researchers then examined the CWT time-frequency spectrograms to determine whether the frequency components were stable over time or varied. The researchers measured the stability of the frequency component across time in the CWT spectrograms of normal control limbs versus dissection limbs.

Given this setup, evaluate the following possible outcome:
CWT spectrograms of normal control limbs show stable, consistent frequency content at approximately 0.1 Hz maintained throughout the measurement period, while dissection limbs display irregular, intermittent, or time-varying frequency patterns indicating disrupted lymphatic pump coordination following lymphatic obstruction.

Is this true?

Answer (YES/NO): YES